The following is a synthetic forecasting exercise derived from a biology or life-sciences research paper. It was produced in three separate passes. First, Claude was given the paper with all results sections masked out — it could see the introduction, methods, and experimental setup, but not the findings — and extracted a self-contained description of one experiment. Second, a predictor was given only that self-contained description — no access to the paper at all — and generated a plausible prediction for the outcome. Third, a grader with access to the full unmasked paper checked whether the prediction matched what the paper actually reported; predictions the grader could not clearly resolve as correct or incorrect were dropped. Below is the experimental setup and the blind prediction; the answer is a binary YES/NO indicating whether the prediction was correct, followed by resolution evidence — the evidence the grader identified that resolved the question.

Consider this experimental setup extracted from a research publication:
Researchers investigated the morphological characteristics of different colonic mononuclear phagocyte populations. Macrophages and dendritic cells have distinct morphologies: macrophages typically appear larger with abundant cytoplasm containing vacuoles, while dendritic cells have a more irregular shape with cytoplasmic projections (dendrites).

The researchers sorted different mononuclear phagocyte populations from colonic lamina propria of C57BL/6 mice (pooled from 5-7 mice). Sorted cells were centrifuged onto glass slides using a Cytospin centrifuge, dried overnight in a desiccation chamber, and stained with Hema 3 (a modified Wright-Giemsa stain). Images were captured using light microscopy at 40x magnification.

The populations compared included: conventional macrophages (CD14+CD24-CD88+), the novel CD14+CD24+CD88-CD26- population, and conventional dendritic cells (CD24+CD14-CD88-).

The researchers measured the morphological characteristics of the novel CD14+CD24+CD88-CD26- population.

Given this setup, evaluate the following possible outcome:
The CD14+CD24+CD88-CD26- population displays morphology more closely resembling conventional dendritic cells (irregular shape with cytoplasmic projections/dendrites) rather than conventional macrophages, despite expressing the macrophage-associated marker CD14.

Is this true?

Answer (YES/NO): NO